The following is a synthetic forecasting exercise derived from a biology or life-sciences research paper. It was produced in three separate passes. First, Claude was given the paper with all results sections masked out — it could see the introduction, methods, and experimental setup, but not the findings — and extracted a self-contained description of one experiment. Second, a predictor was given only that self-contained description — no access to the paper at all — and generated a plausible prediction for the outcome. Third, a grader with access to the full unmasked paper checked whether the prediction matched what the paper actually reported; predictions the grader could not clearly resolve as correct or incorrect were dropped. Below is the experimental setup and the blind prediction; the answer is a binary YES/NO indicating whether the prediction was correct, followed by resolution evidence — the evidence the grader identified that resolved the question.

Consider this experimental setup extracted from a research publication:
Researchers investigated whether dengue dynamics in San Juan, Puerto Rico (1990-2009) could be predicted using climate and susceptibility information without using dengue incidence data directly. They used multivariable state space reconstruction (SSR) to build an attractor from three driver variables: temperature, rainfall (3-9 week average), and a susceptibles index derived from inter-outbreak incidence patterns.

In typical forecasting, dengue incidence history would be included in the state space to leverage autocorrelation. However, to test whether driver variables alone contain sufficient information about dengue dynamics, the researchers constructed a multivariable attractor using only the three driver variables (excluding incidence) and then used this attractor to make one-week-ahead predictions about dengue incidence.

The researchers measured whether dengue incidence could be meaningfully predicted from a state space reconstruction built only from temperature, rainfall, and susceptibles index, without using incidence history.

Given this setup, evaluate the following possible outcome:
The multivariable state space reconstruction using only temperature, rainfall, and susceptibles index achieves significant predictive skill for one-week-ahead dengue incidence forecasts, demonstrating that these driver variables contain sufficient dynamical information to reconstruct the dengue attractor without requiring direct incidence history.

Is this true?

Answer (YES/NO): YES